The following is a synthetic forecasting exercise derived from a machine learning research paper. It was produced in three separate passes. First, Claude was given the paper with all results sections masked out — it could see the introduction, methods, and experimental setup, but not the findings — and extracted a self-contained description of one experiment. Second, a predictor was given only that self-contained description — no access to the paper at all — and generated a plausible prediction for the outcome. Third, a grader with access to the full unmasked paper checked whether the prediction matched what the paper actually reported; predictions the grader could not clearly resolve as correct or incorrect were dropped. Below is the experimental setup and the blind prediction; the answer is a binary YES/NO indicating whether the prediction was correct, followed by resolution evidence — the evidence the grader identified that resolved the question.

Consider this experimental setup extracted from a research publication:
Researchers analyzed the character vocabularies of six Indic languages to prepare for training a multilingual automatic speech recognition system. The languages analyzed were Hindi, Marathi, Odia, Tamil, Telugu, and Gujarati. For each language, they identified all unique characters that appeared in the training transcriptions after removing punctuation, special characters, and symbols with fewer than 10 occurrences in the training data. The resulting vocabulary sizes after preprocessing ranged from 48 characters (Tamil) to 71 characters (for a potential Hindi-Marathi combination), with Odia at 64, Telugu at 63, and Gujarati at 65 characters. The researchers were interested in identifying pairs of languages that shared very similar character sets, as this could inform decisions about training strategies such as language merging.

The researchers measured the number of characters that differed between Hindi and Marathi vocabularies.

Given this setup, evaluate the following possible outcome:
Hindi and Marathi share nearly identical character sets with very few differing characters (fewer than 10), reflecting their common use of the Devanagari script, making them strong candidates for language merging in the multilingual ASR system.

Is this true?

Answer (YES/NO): YES